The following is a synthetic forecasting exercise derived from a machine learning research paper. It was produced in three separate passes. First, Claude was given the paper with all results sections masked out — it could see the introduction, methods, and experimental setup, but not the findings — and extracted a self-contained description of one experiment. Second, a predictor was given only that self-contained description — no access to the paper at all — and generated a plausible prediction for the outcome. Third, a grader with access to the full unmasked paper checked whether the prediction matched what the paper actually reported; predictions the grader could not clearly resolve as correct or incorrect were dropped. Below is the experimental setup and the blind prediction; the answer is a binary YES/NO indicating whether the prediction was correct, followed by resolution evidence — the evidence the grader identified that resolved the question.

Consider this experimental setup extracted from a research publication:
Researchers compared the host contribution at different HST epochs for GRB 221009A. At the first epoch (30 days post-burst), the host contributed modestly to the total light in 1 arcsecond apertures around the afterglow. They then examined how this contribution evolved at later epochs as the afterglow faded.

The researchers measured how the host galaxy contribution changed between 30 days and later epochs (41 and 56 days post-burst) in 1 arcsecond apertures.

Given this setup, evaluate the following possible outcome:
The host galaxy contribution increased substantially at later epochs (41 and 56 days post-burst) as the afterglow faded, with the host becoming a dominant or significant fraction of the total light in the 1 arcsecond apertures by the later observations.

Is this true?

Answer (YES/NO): YES